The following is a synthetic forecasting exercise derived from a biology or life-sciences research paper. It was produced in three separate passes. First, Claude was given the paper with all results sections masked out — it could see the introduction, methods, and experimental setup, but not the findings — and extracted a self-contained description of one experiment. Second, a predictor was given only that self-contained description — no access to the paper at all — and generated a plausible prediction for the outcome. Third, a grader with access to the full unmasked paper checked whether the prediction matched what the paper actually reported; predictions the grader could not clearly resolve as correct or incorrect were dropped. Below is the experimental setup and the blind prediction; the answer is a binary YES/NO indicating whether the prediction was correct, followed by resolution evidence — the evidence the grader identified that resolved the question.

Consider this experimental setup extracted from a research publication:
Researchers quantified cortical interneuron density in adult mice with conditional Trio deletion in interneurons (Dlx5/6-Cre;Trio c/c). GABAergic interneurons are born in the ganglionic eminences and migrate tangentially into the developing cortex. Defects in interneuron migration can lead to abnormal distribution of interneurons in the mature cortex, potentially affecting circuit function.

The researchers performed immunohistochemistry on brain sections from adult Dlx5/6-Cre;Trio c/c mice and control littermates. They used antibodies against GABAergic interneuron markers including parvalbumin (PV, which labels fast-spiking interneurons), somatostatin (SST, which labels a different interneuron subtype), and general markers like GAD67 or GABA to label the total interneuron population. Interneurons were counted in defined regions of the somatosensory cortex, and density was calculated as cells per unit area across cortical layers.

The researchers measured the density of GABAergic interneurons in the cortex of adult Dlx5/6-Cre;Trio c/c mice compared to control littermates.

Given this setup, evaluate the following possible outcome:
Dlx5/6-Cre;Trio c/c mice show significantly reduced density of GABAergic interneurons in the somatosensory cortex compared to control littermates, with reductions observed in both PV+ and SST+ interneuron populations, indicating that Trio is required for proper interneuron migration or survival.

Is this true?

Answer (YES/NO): NO